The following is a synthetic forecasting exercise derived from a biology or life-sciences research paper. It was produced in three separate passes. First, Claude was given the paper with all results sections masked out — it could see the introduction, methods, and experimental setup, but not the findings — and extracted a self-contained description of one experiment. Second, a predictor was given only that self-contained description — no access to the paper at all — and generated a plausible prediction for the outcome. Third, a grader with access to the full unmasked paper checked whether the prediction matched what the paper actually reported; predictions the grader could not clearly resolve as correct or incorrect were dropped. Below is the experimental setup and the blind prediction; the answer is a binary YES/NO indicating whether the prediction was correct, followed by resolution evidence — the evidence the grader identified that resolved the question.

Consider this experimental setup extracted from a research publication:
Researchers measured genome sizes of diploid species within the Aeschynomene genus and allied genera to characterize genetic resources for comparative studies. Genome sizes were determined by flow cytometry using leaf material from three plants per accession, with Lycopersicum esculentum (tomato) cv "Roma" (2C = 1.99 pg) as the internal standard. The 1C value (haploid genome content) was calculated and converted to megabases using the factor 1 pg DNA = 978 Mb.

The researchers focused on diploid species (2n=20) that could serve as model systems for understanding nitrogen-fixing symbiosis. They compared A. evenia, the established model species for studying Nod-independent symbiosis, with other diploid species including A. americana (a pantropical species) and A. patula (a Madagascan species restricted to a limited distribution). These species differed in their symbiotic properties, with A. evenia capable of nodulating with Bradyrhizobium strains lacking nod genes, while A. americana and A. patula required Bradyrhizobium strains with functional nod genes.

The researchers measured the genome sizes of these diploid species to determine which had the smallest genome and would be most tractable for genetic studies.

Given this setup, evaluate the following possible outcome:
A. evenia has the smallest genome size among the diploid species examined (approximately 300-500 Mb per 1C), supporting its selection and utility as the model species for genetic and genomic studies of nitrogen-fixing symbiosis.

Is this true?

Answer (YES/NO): NO